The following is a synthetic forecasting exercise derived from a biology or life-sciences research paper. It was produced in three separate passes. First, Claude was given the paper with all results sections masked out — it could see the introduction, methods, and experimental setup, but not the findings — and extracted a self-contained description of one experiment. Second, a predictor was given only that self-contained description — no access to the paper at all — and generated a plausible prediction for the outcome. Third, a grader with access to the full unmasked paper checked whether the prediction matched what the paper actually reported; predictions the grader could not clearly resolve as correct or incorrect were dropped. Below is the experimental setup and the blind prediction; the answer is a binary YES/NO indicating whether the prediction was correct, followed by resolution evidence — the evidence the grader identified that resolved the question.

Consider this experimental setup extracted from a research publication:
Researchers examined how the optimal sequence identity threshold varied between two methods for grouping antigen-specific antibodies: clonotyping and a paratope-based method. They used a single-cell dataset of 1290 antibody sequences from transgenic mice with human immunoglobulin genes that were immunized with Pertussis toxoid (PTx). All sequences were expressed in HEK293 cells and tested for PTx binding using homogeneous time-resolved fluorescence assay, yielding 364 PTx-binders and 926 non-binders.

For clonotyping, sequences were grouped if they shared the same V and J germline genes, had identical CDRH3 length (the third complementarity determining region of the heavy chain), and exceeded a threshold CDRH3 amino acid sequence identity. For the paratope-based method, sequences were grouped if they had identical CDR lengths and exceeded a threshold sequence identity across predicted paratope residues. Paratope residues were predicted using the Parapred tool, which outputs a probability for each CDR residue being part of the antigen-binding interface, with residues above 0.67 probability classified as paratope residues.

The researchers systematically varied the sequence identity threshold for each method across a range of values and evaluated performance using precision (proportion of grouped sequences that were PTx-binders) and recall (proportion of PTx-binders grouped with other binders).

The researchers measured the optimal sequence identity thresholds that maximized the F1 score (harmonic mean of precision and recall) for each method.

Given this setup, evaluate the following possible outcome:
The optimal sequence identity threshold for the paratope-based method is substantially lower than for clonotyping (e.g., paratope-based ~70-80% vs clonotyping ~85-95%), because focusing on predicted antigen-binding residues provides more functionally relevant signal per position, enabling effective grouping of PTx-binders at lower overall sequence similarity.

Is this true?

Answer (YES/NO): NO